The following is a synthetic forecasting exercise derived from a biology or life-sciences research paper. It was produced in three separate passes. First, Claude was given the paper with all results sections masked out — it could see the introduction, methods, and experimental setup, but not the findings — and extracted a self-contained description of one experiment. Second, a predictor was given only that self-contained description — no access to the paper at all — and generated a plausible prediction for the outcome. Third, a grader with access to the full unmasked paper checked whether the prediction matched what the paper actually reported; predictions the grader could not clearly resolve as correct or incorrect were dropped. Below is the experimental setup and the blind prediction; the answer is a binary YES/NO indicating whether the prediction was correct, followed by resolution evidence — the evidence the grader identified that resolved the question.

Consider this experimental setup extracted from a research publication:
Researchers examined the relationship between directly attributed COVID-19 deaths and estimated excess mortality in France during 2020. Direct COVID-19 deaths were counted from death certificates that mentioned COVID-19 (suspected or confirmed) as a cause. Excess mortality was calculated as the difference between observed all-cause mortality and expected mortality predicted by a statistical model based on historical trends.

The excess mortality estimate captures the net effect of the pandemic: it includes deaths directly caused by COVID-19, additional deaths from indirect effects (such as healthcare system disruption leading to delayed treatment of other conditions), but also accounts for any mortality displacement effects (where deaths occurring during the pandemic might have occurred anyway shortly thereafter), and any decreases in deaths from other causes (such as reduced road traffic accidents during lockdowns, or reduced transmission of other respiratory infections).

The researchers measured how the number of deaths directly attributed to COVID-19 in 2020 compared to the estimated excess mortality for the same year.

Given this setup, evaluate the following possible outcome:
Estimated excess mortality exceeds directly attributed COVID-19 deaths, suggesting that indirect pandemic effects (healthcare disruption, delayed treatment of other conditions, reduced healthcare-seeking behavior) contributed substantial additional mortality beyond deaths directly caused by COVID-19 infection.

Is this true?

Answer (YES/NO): NO